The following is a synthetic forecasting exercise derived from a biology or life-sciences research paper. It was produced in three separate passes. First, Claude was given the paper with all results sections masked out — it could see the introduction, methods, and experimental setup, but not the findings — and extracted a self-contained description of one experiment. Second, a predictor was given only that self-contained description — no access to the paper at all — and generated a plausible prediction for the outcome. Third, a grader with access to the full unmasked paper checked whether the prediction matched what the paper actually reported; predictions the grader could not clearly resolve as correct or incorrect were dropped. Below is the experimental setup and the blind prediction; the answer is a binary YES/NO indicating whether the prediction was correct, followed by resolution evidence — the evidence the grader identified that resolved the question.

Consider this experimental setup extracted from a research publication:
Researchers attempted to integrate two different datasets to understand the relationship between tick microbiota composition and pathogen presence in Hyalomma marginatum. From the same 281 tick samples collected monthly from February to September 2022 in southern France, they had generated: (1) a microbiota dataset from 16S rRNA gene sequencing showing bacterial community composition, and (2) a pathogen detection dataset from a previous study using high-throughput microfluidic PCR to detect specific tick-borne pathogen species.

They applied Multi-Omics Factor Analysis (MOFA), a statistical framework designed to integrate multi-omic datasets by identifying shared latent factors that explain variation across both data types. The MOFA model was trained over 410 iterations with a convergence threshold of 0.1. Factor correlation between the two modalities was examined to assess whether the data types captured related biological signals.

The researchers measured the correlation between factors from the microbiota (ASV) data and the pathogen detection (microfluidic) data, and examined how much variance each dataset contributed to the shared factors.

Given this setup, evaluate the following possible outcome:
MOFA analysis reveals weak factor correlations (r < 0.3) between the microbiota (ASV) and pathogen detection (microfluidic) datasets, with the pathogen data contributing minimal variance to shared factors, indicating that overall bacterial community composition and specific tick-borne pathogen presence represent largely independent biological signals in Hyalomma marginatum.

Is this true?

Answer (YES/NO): YES